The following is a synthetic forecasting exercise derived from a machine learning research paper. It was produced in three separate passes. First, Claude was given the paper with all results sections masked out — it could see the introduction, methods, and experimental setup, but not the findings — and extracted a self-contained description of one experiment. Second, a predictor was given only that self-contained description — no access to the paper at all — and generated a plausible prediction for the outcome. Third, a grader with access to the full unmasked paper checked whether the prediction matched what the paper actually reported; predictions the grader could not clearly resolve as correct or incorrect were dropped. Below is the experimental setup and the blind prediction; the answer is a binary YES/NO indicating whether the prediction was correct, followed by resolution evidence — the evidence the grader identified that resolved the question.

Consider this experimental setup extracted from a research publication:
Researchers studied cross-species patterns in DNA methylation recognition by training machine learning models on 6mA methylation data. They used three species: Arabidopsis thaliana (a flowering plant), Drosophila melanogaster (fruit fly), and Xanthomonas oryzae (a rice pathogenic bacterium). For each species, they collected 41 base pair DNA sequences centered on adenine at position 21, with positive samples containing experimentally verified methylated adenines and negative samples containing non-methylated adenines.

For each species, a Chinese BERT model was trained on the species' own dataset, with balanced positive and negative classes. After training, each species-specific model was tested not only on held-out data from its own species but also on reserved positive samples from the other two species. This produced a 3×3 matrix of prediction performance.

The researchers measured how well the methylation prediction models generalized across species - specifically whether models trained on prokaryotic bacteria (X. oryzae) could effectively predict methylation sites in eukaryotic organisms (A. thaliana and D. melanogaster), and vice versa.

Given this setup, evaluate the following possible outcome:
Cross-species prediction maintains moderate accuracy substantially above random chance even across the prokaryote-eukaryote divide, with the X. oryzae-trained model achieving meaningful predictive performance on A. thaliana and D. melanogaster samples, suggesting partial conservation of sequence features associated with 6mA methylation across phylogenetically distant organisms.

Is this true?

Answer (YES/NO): NO